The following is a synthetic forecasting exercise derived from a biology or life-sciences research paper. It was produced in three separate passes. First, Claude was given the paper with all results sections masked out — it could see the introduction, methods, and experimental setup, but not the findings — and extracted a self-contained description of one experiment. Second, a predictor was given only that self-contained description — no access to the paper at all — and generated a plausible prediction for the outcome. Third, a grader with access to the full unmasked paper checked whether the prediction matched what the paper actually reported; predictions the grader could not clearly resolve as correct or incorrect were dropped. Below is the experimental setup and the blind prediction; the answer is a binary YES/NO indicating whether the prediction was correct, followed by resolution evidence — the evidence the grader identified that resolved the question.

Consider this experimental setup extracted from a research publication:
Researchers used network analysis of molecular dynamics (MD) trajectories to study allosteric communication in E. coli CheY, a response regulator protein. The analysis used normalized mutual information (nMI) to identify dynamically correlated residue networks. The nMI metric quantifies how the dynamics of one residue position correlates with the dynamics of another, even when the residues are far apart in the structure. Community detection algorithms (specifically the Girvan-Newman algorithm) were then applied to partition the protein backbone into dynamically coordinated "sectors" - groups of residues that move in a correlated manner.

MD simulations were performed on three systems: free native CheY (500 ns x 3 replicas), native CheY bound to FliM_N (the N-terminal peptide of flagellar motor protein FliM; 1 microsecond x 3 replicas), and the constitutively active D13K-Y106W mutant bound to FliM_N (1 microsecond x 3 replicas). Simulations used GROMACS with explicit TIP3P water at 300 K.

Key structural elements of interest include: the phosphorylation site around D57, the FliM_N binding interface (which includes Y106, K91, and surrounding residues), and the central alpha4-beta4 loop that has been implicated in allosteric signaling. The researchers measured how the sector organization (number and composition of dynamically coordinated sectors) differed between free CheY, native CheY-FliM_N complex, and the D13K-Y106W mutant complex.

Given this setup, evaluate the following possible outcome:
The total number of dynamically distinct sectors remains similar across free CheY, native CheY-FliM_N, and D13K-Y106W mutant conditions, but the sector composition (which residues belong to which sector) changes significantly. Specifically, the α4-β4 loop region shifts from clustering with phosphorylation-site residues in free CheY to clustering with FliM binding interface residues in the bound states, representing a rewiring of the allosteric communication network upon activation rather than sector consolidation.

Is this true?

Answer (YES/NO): NO